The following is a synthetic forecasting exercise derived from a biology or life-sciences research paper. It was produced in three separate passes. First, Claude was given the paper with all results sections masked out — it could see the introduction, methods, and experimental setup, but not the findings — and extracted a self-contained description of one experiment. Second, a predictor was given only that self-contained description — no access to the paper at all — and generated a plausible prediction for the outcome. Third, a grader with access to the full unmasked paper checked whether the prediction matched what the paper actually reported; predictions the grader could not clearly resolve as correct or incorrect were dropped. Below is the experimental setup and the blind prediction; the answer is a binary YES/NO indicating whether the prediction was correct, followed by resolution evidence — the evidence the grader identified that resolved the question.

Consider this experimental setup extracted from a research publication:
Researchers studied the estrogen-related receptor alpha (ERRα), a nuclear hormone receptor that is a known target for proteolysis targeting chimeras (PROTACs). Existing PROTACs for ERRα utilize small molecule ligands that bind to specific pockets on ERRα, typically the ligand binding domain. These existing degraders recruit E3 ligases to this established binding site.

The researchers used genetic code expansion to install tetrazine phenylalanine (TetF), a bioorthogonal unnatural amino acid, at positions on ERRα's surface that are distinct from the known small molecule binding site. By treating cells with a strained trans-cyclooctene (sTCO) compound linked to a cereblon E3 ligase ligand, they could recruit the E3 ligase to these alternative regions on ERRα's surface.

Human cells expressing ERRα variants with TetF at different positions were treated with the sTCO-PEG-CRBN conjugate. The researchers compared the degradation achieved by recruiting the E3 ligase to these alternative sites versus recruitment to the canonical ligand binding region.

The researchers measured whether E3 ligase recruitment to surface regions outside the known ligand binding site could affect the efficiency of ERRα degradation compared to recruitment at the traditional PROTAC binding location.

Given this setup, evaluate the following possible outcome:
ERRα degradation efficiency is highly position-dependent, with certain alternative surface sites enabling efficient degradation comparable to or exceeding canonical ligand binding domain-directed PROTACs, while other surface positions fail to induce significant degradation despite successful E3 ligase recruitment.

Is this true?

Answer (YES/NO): YES